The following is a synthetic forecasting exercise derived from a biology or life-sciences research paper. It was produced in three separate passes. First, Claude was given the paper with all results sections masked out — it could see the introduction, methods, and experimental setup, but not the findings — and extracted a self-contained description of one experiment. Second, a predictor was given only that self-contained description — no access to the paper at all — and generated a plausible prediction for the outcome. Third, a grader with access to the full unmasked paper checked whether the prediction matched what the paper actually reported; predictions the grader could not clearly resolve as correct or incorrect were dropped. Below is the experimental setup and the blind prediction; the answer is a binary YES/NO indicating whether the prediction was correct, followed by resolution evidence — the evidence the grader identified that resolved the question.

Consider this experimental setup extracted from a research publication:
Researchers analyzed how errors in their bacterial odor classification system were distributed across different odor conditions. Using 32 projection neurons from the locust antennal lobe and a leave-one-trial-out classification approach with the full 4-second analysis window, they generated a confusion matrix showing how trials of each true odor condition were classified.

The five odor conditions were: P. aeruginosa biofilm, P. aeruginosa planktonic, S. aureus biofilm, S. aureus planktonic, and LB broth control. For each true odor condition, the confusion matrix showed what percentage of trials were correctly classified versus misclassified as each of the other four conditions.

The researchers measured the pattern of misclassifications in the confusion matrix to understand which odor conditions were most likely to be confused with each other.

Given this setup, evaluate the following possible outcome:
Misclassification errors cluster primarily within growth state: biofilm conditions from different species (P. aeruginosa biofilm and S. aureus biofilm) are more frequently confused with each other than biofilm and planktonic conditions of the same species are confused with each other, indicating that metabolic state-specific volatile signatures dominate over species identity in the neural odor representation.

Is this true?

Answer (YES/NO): NO